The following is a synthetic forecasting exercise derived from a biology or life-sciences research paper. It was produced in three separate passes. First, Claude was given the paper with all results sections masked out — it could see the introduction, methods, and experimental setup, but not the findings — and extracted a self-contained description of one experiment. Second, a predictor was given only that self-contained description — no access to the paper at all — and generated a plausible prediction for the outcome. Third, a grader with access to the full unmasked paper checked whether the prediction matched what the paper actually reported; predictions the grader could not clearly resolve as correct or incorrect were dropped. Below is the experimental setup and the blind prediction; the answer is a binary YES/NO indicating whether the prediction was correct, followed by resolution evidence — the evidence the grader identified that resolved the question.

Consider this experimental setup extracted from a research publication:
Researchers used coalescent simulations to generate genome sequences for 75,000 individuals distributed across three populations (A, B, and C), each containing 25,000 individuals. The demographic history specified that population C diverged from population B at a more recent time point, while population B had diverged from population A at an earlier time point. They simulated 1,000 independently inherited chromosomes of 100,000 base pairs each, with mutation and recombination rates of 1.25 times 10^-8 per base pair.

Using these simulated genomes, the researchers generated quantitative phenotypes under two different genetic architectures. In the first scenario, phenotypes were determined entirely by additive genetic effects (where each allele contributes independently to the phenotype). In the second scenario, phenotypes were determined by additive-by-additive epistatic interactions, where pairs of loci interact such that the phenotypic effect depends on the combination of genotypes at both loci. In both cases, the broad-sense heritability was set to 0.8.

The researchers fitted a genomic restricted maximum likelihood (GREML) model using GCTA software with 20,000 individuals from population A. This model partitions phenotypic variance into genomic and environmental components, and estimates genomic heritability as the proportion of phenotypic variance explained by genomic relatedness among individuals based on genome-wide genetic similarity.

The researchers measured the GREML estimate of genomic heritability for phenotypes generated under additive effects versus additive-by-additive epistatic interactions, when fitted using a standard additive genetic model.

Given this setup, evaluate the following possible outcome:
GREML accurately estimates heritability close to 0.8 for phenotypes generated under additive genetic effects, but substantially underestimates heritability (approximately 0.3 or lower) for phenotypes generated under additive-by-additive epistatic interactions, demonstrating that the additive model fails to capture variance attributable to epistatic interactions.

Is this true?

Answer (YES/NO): NO